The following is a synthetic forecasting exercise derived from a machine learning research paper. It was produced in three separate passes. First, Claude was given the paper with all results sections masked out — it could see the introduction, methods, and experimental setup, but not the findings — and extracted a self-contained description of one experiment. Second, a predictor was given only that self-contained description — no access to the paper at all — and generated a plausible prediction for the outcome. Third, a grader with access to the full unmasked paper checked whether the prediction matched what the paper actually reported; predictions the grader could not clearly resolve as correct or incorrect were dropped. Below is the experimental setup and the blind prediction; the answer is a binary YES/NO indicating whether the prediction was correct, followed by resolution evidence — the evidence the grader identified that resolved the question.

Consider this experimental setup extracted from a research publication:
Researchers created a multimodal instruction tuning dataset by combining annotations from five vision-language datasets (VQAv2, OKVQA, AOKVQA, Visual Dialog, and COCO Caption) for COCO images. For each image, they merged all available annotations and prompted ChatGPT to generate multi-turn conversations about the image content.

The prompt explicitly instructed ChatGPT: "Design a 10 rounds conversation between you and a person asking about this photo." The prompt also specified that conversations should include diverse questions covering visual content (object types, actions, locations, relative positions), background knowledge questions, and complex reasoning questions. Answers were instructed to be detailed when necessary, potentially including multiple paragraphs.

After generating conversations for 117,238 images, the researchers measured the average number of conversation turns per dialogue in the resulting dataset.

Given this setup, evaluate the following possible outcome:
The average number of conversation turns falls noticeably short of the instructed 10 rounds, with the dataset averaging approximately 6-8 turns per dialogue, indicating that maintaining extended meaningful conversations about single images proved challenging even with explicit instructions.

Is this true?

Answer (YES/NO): NO